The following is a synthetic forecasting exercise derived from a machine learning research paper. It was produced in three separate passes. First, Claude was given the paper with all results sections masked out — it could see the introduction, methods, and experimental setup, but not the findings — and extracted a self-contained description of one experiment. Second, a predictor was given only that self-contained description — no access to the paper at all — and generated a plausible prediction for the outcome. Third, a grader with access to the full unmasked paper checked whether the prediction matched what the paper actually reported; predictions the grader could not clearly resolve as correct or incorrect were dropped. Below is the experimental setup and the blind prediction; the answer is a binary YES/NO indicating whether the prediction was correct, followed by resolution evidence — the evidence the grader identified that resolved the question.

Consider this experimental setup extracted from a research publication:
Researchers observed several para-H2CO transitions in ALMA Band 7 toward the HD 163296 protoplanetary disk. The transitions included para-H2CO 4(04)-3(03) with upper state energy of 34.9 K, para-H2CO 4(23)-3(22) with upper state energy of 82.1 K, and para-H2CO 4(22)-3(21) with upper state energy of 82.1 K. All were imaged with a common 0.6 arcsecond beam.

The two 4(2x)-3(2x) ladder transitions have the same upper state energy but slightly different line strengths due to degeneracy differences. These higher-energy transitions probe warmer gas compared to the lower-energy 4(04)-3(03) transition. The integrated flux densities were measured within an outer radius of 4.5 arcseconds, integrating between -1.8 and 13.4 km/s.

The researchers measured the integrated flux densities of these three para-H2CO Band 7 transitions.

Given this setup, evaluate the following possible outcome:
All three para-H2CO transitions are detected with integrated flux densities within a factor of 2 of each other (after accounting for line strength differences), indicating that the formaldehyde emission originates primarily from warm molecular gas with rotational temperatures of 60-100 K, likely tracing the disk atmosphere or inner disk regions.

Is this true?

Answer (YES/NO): NO